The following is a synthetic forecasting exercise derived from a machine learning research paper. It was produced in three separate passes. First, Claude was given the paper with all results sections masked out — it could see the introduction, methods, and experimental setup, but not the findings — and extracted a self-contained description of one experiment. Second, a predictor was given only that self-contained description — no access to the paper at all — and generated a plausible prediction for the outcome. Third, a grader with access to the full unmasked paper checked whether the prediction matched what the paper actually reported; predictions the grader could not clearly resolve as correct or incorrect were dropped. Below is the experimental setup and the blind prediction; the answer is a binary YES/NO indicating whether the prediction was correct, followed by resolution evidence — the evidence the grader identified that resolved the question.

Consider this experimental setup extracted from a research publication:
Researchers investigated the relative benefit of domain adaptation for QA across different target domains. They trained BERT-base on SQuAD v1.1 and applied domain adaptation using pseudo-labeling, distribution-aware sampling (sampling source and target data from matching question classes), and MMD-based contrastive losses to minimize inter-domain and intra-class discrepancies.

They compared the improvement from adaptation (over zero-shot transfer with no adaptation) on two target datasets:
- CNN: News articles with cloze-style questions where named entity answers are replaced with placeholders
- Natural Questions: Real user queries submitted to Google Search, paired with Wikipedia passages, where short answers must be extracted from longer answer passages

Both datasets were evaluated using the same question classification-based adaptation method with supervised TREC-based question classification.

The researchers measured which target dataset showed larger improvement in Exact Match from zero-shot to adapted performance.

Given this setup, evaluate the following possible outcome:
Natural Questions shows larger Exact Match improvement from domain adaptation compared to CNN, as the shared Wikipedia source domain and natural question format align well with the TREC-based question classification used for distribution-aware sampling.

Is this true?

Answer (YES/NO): NO